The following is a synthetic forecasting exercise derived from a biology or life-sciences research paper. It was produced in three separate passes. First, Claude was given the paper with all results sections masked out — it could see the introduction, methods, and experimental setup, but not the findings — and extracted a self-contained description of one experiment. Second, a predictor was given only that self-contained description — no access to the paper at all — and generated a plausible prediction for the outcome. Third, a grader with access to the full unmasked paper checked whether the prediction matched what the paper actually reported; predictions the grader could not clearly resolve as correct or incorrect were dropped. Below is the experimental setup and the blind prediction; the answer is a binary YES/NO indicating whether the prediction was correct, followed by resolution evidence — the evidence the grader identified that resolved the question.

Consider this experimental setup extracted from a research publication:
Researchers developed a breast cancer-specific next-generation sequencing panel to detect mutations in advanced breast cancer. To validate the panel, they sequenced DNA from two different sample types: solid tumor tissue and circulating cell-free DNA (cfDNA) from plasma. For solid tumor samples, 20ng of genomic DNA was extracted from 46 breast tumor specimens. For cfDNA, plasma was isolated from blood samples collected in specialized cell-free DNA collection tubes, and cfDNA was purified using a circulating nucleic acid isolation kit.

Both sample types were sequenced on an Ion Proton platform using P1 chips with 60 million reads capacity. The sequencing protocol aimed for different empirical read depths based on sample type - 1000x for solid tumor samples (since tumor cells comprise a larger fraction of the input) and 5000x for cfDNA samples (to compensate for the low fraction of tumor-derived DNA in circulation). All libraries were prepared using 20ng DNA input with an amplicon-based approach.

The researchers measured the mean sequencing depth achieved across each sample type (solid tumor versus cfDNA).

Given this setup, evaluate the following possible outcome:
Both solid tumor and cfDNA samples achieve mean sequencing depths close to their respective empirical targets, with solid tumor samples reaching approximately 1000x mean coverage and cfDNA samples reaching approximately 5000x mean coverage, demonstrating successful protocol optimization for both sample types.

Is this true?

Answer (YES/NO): NO